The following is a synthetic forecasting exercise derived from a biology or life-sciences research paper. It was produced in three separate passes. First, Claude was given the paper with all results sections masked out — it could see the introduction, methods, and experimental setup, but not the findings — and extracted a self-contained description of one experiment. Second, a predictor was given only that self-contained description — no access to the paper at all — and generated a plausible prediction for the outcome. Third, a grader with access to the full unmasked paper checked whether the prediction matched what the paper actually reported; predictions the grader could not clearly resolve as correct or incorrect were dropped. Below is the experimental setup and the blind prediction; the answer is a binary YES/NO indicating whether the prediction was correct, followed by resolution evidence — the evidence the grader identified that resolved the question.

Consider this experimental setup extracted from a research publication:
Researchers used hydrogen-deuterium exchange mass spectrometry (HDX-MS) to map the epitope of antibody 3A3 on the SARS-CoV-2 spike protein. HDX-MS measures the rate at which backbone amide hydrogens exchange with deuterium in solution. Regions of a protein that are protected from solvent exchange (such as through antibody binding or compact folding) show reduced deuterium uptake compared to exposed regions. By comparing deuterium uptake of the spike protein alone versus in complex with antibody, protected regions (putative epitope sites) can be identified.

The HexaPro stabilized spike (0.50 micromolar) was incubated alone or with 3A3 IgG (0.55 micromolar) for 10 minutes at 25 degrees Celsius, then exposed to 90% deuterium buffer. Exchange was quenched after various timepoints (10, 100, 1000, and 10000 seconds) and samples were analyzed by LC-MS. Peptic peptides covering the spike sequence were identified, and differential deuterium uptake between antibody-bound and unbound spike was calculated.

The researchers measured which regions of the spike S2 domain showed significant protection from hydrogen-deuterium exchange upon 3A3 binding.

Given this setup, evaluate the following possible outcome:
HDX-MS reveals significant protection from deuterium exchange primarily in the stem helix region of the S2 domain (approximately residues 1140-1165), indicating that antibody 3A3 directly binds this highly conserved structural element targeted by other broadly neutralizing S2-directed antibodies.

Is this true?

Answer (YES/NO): NO